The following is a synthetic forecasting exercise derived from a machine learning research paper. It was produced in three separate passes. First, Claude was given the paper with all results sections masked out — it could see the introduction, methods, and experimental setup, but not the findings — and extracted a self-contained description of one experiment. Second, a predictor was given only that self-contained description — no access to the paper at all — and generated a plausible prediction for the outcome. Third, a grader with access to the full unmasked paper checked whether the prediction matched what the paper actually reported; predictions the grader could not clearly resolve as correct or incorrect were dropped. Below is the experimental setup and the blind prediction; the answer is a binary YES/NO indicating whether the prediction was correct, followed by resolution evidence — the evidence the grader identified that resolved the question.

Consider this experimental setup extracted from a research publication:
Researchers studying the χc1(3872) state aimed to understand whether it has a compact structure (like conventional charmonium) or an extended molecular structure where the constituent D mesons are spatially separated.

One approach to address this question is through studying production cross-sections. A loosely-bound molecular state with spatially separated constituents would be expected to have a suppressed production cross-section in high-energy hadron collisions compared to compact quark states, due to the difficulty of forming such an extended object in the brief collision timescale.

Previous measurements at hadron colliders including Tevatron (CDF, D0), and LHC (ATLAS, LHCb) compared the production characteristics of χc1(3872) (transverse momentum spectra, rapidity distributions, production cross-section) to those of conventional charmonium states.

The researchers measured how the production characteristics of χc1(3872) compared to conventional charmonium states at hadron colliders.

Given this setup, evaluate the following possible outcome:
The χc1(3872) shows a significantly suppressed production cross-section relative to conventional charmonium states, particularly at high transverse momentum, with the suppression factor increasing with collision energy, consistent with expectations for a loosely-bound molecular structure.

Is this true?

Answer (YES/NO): NO